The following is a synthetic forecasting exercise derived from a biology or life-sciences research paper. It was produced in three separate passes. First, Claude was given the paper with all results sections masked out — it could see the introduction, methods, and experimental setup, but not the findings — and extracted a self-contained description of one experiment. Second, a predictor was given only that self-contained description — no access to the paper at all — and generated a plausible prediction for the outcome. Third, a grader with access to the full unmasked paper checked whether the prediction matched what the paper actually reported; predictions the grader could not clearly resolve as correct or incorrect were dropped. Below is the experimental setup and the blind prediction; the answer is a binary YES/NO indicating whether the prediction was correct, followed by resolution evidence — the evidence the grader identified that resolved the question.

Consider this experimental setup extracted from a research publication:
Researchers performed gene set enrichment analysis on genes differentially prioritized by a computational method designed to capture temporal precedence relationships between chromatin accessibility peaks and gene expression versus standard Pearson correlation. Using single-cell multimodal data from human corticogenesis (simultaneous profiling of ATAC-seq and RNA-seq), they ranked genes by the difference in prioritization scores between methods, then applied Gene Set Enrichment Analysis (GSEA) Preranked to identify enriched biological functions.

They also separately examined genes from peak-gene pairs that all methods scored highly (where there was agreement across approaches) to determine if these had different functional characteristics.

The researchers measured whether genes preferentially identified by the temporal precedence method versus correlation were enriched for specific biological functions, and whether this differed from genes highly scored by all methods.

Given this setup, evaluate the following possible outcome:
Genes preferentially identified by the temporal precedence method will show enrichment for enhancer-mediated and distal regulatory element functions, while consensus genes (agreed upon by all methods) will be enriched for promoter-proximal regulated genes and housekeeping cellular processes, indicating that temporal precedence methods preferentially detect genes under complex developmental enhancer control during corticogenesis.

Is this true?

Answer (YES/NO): NO